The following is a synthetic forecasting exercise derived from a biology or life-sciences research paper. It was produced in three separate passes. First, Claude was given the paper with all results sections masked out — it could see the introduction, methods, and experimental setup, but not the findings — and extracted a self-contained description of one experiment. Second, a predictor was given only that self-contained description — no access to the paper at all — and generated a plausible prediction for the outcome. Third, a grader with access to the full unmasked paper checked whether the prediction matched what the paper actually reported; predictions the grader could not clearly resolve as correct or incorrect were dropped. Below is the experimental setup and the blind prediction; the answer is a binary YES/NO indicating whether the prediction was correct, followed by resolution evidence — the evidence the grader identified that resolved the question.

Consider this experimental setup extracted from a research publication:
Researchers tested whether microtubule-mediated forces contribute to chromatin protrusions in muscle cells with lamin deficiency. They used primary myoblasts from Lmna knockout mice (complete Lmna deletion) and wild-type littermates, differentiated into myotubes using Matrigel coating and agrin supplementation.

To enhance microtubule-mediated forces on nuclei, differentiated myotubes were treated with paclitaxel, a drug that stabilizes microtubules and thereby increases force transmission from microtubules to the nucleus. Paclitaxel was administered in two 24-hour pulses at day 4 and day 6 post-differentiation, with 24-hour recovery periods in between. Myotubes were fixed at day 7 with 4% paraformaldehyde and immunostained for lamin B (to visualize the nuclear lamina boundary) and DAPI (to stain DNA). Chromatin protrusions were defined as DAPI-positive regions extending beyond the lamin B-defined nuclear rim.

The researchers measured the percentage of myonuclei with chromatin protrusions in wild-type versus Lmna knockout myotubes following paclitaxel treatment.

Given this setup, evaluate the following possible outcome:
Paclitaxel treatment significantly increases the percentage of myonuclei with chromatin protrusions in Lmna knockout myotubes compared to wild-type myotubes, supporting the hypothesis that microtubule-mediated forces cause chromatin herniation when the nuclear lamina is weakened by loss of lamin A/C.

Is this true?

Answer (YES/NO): NO